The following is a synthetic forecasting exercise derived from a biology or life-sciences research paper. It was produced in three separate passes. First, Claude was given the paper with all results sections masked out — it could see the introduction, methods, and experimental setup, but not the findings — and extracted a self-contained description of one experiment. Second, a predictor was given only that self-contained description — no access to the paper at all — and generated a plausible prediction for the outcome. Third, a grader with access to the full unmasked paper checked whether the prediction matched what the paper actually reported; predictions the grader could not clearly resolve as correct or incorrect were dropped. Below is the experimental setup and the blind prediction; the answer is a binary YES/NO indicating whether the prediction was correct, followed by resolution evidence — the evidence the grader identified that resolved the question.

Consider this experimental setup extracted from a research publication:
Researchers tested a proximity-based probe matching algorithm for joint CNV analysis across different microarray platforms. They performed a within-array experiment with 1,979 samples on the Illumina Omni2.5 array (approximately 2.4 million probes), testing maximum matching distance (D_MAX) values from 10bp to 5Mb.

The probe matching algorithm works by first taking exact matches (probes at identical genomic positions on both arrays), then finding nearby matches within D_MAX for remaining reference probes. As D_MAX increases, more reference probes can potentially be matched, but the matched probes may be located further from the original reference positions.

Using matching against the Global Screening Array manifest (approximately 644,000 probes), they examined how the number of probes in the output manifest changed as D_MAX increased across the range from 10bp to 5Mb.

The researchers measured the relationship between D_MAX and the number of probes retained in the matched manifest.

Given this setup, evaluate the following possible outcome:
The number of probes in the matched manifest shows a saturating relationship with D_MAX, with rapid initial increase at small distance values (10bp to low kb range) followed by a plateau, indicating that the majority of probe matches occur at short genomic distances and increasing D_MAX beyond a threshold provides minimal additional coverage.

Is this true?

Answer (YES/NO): YES